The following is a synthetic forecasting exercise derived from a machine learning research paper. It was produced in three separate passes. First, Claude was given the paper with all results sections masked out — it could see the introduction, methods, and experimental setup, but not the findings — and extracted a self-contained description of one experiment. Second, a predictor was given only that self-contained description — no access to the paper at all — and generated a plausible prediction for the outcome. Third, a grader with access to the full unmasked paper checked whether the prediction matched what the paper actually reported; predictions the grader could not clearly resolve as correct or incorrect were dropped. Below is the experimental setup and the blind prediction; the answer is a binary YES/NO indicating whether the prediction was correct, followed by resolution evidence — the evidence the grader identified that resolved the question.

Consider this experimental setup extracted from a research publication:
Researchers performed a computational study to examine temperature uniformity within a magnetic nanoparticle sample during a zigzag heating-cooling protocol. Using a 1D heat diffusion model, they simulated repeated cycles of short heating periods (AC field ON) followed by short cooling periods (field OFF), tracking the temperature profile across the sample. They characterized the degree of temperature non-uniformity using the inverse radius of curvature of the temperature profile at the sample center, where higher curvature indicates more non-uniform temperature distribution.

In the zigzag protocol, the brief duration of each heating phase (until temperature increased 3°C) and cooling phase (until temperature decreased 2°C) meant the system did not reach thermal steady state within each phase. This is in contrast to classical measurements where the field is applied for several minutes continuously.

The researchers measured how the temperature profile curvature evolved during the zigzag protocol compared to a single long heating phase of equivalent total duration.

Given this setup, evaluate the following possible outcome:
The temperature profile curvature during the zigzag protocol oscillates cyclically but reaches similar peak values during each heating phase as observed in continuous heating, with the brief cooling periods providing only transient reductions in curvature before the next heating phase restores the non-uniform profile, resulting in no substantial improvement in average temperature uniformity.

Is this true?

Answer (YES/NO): NO